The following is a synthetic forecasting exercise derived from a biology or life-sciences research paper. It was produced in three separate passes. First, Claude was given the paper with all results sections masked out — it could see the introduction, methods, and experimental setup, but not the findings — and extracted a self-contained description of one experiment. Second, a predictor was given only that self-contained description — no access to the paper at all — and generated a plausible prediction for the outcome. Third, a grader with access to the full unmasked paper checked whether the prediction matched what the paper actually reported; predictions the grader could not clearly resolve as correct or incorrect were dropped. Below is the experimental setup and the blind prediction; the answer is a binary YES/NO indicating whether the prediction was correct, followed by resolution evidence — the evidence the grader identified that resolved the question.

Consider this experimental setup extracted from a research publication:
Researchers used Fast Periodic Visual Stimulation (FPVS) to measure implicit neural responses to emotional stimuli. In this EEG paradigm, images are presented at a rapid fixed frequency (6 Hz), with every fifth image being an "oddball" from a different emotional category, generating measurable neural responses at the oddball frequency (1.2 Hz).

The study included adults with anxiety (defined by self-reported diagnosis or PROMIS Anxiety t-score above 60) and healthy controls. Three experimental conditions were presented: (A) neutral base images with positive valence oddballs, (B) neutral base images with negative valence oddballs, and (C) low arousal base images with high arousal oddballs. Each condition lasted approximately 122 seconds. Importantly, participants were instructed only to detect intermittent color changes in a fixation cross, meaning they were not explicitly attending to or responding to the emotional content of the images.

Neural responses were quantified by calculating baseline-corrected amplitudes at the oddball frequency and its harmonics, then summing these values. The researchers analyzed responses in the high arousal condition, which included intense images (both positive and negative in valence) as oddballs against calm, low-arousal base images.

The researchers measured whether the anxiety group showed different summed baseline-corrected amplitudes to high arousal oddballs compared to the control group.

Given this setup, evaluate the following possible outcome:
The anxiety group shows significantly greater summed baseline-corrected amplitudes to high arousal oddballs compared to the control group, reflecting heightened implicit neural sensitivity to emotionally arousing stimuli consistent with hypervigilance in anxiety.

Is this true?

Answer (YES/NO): NO